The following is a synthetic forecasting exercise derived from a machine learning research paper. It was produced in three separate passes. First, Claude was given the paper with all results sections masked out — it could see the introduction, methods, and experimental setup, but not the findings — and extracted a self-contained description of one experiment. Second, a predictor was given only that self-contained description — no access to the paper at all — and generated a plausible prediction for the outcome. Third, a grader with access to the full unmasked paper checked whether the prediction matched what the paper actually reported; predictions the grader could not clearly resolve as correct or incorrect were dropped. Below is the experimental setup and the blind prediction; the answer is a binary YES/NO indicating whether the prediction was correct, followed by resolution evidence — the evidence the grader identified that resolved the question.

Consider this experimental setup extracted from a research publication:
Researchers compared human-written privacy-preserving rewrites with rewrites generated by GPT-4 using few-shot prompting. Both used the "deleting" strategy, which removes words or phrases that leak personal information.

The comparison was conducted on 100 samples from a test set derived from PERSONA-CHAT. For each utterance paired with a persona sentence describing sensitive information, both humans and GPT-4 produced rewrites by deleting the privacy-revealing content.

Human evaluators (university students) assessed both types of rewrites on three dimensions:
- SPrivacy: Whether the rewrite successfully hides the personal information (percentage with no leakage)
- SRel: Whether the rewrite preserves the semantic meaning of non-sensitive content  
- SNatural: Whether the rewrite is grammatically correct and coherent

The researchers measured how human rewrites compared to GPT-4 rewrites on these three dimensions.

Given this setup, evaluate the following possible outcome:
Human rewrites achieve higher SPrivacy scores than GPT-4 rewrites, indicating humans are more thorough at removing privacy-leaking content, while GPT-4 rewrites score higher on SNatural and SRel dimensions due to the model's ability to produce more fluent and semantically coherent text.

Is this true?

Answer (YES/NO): YES